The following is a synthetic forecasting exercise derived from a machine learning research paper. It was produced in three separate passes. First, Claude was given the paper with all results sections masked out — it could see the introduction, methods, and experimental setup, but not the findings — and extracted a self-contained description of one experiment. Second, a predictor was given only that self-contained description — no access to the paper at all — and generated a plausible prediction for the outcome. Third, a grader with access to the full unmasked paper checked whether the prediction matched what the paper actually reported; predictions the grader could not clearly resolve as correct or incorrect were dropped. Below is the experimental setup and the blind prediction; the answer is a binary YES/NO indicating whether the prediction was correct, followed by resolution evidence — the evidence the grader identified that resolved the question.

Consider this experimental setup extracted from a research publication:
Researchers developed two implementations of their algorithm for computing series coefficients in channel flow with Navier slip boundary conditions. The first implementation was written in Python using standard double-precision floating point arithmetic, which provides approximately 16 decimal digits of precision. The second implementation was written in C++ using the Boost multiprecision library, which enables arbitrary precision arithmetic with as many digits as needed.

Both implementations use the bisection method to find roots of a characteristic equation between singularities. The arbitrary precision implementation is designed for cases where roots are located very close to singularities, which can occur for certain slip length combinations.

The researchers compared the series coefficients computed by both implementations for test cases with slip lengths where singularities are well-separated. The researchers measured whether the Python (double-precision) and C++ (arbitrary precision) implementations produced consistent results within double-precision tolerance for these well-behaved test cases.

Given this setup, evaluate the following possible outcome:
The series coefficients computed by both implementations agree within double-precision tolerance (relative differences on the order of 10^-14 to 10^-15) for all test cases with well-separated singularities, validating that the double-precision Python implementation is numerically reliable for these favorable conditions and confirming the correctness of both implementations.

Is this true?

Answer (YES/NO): NO